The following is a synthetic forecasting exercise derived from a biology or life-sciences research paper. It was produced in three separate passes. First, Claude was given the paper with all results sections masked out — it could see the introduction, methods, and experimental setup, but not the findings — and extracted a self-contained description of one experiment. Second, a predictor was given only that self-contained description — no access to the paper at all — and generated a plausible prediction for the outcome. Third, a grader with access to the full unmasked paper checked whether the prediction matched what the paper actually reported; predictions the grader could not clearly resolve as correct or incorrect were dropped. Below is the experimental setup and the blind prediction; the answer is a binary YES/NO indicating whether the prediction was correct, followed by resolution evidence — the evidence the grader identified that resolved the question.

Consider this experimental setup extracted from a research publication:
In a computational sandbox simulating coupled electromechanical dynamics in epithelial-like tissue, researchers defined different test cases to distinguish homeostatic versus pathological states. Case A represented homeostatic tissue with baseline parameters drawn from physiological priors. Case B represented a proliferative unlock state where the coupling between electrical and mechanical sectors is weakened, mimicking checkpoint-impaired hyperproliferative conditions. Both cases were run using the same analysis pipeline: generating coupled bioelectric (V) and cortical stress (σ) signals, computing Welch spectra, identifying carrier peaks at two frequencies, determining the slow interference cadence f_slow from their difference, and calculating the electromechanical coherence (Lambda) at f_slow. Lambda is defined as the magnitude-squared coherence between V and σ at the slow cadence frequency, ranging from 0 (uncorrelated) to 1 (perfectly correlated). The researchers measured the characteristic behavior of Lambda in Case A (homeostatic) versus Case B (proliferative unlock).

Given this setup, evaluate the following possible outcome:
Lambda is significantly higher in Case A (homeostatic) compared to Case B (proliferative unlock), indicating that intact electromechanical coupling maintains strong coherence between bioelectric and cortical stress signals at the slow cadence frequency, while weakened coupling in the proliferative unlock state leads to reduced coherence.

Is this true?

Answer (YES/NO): YES